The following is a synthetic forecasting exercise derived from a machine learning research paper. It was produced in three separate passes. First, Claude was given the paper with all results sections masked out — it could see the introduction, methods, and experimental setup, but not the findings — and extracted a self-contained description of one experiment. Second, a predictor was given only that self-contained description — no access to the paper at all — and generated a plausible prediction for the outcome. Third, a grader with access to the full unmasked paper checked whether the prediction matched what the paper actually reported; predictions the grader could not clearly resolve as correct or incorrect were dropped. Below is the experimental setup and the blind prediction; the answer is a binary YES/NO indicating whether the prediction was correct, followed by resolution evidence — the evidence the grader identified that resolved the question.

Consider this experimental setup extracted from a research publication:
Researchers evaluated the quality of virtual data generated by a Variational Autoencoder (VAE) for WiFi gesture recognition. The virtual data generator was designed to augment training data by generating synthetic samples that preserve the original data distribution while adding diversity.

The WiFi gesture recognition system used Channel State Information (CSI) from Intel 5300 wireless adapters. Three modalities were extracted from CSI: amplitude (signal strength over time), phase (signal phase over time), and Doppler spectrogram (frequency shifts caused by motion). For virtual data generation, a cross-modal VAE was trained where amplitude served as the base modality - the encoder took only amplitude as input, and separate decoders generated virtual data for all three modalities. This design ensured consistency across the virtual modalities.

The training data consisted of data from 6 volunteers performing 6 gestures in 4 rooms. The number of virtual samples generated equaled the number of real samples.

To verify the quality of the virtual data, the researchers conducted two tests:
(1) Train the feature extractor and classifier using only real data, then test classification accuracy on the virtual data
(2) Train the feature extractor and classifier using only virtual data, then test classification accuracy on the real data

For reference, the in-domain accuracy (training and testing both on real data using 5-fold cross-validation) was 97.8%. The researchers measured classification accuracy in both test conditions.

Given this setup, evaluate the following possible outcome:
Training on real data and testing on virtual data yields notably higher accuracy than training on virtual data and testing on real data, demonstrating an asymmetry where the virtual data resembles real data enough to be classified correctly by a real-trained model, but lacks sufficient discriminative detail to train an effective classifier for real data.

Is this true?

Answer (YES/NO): NO